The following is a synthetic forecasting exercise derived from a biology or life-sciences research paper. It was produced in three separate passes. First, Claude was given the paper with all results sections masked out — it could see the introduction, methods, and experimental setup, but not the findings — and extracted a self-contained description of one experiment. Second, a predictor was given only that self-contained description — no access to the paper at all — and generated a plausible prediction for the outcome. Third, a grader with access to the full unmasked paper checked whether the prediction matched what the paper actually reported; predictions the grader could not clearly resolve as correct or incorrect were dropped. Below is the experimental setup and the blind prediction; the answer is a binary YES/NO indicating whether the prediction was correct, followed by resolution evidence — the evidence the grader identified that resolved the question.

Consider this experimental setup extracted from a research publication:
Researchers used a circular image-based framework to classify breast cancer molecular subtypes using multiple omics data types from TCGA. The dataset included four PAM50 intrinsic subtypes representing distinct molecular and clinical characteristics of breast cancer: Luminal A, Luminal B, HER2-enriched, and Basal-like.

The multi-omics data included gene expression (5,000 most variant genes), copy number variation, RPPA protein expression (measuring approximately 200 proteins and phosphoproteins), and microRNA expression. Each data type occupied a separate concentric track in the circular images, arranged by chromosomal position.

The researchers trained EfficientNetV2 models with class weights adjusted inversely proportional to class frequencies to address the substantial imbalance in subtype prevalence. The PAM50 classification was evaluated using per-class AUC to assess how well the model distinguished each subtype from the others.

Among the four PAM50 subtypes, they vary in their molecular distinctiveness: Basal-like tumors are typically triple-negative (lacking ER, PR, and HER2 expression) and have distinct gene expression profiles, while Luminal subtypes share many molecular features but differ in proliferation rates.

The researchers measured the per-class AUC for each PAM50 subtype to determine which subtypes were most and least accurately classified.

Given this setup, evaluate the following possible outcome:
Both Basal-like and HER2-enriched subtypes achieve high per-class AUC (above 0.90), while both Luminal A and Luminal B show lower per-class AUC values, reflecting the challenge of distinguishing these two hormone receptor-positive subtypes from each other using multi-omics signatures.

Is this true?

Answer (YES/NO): NO